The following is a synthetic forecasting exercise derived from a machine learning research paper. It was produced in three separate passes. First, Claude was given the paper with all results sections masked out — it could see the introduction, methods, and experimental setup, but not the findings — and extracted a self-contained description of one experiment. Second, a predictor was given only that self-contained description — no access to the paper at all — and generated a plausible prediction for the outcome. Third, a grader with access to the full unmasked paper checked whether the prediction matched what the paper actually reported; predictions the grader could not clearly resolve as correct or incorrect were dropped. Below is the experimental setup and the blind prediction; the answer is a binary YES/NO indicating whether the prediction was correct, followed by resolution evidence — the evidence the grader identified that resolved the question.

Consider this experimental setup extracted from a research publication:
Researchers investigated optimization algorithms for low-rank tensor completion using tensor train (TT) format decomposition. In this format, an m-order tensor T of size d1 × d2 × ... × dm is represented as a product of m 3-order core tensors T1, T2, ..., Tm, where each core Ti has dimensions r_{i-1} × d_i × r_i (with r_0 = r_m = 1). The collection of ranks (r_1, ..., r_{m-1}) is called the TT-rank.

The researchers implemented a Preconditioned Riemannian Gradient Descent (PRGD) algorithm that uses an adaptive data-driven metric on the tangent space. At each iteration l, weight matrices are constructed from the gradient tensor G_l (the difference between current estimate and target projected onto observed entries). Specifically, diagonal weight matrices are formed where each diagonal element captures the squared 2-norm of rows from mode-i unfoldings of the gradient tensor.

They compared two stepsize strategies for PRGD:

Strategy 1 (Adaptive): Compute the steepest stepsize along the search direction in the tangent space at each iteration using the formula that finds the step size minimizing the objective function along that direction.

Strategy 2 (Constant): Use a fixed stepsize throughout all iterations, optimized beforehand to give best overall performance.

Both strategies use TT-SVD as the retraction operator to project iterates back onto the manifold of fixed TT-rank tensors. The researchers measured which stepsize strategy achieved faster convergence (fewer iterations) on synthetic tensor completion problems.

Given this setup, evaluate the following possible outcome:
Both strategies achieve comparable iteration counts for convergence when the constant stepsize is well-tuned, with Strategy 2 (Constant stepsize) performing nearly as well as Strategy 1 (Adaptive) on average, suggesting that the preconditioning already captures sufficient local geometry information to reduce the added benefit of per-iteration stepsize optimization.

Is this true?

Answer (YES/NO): NO